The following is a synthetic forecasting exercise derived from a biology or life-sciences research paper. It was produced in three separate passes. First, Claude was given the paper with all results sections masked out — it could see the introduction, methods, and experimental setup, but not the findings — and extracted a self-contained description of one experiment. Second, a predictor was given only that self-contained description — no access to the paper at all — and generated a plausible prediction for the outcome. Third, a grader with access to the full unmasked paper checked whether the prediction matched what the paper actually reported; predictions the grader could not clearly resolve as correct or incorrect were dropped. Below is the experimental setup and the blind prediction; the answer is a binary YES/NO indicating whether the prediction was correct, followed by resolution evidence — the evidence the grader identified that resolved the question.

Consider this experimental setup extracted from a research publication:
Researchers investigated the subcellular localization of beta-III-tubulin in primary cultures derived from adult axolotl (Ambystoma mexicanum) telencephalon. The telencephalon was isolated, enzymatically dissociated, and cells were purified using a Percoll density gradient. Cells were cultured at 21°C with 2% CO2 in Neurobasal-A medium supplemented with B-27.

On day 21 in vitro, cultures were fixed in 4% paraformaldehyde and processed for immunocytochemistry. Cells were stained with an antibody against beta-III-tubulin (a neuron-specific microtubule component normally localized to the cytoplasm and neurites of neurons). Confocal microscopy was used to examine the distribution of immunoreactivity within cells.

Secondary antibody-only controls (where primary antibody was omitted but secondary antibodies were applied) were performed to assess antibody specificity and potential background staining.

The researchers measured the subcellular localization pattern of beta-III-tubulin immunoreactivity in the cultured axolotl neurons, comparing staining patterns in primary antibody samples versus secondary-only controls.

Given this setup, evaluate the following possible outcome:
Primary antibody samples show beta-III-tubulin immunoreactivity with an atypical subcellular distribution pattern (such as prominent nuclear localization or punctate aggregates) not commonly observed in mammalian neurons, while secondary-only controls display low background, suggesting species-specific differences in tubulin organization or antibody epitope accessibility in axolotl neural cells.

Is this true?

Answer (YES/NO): YES